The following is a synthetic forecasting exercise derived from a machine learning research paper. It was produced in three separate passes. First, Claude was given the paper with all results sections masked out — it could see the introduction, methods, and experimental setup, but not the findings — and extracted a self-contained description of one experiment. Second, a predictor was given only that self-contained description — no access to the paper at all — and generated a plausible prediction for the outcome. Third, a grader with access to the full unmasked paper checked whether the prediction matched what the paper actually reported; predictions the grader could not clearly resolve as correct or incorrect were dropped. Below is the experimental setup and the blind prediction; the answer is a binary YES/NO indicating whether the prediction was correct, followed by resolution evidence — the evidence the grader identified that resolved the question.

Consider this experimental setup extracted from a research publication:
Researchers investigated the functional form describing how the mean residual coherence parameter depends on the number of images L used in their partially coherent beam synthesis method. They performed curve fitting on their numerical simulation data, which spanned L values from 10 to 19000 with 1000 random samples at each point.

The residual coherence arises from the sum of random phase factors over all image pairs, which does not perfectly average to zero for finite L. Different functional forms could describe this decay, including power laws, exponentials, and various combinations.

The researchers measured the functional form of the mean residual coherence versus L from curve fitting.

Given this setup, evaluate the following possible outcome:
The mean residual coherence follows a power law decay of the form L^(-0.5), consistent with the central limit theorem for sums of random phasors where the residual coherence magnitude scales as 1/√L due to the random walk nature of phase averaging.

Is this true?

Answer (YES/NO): NO